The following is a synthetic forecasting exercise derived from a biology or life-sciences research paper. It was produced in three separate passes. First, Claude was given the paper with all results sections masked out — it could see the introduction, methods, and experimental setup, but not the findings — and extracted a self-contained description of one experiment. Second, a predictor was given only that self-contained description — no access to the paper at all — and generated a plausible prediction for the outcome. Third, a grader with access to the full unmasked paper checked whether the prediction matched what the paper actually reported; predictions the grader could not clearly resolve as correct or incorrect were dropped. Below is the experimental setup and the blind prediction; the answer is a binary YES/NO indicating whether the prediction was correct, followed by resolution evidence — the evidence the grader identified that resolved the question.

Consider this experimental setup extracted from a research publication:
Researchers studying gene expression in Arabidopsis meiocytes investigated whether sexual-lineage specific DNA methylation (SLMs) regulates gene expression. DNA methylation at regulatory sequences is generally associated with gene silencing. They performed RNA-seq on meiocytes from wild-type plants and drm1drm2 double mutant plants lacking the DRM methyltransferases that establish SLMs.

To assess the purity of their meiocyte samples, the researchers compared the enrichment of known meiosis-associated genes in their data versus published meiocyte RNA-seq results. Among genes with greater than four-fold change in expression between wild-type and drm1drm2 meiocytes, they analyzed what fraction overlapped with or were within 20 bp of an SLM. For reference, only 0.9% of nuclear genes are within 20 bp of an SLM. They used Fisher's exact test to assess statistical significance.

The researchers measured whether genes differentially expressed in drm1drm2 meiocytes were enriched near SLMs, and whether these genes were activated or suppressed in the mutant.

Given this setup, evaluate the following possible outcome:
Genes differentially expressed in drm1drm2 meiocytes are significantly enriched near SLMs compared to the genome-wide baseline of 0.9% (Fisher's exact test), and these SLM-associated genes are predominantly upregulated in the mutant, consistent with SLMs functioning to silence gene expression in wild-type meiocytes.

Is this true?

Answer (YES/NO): YES